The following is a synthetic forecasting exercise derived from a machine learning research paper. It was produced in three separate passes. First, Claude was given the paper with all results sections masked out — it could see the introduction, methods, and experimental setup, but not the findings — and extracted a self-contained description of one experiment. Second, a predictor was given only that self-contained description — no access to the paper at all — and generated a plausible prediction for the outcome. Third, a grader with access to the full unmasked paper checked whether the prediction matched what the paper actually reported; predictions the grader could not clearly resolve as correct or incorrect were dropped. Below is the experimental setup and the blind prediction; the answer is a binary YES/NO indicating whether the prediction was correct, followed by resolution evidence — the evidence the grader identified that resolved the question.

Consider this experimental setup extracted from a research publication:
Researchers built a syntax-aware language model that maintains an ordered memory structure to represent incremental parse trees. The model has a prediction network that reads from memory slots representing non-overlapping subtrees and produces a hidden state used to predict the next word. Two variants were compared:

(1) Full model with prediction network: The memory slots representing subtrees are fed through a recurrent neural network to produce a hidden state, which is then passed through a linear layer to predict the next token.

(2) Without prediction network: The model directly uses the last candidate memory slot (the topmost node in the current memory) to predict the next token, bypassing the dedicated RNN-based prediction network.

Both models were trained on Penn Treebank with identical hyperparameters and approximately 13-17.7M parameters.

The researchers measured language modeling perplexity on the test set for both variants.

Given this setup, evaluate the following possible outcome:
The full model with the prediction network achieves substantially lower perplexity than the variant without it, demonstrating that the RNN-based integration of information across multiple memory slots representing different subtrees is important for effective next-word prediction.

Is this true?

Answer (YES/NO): YES